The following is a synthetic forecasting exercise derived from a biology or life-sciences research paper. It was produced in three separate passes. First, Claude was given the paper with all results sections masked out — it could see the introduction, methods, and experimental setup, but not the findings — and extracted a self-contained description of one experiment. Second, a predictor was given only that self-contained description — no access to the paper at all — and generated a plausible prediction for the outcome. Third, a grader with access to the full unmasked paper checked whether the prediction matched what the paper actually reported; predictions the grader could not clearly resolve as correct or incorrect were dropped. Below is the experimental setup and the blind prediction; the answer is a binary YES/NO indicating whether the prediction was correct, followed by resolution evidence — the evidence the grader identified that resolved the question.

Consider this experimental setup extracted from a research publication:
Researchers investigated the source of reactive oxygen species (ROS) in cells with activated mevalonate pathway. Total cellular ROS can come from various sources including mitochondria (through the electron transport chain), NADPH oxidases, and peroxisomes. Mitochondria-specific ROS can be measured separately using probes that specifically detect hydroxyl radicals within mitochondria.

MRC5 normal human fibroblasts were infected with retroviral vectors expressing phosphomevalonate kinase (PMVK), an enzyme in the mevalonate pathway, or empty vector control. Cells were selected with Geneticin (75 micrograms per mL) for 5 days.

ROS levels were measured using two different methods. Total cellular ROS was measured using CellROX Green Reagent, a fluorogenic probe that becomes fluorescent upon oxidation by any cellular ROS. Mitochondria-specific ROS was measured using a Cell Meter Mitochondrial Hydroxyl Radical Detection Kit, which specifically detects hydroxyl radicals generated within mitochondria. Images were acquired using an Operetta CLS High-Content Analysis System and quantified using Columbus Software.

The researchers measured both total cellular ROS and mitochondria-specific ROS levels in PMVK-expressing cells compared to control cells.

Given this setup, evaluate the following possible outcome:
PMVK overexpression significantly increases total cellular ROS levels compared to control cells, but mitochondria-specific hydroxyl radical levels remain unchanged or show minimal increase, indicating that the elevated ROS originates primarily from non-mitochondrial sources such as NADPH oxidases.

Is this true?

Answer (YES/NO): NO